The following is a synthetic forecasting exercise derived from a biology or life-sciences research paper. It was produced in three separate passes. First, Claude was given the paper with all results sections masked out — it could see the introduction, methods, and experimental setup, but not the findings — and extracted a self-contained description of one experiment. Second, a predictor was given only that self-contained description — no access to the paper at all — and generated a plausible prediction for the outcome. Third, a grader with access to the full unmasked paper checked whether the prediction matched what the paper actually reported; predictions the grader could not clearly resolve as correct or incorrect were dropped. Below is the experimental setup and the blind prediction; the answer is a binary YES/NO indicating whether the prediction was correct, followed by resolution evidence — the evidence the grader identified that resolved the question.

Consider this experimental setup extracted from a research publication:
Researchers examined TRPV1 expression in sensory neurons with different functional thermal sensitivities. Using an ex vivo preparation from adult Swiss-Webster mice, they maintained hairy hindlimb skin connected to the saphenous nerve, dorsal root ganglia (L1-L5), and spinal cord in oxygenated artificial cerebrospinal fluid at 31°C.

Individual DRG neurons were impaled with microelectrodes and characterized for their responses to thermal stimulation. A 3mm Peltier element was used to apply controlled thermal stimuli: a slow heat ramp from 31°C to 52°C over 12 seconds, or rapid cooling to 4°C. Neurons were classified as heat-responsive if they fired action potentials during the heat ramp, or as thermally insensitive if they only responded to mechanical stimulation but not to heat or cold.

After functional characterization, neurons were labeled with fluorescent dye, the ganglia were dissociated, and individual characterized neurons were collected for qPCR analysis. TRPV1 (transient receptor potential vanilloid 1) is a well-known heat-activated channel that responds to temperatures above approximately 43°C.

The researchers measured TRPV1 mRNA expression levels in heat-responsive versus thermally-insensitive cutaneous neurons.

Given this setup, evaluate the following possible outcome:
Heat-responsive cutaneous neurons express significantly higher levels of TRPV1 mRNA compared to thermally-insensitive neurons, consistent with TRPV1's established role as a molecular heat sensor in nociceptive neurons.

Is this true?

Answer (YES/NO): NO